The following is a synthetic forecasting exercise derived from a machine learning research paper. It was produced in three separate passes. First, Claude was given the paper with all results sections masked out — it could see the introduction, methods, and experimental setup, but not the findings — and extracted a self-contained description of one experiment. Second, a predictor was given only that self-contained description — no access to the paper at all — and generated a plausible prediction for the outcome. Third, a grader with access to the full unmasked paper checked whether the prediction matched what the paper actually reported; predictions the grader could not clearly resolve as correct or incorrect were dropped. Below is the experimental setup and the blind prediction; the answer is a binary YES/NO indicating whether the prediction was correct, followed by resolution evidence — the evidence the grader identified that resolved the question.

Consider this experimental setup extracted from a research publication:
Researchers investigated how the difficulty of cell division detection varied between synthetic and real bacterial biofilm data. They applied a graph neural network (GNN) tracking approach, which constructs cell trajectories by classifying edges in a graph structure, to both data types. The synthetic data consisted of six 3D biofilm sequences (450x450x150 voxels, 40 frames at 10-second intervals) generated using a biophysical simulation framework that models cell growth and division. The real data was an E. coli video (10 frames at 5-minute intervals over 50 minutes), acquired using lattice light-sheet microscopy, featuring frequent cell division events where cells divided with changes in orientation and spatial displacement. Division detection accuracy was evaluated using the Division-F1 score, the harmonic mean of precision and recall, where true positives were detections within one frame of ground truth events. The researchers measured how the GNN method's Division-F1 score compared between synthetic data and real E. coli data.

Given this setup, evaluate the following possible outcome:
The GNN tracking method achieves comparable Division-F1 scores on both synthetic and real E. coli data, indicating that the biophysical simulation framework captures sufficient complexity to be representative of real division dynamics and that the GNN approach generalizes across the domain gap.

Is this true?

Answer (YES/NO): NO